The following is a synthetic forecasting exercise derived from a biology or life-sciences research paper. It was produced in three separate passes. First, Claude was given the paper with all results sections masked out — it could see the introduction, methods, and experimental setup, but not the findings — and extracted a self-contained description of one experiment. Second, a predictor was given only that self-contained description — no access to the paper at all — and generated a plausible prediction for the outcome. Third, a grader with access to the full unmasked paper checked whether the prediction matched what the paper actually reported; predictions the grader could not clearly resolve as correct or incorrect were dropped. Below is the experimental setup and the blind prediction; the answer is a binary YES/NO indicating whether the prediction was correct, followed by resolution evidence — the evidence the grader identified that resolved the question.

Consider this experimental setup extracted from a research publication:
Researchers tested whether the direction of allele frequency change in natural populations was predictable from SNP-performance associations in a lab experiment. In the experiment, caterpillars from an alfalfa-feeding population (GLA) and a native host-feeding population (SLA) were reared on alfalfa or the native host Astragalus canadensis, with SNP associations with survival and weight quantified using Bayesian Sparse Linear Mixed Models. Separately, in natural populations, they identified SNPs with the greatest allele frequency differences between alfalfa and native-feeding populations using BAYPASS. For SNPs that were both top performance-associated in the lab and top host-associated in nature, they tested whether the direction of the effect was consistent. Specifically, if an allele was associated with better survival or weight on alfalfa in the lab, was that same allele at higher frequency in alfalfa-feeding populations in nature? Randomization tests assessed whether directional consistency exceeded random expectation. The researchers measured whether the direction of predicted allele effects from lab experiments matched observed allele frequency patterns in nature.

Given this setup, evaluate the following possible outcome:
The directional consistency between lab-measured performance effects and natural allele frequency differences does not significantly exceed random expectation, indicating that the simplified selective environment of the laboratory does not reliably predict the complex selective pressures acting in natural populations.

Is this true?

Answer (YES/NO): YES